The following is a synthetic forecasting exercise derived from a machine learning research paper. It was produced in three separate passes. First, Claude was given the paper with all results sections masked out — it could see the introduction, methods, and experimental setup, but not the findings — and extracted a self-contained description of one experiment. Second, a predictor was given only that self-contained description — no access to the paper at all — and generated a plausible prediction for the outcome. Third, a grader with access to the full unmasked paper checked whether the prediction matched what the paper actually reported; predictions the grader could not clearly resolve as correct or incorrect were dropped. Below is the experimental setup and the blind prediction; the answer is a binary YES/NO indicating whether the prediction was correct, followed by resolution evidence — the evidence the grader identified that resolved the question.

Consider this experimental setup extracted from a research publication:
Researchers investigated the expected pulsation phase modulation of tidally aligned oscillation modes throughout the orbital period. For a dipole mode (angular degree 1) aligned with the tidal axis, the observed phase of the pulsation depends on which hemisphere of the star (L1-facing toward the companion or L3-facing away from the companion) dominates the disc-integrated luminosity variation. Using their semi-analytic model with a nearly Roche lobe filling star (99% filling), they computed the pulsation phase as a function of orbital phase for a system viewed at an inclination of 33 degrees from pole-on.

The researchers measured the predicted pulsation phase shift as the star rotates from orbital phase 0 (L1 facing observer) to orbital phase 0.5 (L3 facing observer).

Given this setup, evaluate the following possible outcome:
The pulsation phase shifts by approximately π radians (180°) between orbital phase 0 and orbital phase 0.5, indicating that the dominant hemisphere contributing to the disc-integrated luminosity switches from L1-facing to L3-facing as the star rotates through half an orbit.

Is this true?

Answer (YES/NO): YES